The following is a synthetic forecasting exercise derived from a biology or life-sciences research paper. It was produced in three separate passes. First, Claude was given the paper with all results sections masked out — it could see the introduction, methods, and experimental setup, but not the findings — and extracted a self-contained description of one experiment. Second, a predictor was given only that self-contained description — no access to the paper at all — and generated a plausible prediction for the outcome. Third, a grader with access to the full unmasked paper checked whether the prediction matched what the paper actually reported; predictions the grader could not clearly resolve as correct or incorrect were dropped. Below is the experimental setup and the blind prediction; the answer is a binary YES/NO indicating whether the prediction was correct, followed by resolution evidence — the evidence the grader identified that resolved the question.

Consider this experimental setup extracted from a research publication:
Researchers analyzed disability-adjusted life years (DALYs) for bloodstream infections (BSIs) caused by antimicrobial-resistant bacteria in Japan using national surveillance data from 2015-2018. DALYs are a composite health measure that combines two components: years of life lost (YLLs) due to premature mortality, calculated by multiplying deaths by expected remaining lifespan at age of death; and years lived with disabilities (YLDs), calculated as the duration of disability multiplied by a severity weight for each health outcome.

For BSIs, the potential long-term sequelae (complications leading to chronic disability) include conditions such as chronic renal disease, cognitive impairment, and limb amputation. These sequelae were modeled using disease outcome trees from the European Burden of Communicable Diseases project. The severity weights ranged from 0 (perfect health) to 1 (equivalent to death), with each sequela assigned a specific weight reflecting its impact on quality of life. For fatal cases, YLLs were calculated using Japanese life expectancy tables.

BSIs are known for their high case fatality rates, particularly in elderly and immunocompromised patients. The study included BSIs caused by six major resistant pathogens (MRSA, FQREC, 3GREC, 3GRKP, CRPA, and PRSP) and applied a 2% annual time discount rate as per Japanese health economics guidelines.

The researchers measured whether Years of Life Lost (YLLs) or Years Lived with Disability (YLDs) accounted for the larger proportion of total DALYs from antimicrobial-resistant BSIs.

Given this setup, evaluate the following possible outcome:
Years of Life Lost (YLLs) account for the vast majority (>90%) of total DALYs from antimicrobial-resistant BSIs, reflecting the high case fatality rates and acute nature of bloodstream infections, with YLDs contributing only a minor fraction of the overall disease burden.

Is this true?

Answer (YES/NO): NO